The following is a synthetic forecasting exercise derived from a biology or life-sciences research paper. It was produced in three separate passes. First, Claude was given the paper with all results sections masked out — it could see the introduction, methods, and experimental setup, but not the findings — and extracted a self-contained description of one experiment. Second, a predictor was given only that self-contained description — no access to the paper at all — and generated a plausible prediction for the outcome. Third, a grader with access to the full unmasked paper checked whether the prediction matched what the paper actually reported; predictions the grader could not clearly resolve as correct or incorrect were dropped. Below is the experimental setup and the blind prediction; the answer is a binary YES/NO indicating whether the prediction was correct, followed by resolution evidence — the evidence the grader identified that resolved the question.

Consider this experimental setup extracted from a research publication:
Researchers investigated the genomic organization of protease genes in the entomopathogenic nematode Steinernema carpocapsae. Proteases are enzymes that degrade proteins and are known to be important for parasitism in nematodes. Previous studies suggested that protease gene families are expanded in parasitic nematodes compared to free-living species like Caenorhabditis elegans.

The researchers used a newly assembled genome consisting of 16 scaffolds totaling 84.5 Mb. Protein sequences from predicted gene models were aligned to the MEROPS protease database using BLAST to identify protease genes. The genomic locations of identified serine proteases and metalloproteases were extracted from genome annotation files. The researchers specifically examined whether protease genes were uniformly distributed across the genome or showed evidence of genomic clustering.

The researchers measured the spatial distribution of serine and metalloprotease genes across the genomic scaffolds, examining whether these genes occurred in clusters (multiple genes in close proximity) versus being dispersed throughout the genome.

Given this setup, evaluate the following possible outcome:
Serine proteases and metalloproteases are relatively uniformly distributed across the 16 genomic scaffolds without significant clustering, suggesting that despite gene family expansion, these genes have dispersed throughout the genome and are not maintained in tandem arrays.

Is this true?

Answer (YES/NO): NO